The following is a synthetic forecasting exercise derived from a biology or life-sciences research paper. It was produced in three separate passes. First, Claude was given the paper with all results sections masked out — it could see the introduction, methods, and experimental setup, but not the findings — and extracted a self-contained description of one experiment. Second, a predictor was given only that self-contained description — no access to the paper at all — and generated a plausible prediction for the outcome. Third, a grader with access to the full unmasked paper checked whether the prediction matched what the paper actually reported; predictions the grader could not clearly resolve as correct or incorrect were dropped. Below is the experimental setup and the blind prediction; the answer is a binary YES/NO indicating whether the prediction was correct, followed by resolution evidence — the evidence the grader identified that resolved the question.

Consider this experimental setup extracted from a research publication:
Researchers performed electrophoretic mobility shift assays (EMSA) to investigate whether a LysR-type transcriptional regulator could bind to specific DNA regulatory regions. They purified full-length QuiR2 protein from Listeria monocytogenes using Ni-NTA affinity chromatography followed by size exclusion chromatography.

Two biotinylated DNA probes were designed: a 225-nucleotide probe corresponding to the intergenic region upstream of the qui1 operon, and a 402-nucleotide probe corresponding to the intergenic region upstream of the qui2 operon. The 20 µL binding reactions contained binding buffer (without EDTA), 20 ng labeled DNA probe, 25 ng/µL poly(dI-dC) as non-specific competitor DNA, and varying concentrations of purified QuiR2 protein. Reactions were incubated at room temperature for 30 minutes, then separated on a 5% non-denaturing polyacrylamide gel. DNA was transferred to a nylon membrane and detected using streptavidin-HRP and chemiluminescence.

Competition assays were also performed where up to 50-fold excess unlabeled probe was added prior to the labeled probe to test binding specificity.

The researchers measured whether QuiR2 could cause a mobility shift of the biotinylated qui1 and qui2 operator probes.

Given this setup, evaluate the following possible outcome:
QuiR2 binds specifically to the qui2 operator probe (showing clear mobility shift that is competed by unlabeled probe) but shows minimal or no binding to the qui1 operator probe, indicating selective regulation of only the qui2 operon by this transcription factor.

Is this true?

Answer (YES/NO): NO